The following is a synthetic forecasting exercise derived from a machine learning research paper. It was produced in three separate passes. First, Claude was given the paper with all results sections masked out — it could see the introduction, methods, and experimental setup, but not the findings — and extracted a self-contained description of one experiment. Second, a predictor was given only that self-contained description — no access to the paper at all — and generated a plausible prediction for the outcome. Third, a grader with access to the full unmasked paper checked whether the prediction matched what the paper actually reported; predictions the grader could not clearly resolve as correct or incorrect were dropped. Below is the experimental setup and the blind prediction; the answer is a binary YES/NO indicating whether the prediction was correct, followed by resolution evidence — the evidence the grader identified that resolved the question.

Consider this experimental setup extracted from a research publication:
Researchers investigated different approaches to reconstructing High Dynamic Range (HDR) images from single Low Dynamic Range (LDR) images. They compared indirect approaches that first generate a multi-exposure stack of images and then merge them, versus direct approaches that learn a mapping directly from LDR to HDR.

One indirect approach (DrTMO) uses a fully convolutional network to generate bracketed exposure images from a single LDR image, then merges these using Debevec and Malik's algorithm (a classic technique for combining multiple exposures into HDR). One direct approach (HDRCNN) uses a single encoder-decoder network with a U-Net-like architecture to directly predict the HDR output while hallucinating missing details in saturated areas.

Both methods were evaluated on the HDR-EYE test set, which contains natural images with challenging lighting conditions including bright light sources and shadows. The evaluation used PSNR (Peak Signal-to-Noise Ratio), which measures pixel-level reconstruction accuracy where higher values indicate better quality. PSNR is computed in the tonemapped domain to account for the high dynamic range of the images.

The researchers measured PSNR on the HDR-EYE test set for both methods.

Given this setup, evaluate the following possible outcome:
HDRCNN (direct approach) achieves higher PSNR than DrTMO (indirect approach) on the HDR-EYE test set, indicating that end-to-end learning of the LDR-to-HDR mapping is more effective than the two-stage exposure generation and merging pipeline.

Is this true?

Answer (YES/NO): YES